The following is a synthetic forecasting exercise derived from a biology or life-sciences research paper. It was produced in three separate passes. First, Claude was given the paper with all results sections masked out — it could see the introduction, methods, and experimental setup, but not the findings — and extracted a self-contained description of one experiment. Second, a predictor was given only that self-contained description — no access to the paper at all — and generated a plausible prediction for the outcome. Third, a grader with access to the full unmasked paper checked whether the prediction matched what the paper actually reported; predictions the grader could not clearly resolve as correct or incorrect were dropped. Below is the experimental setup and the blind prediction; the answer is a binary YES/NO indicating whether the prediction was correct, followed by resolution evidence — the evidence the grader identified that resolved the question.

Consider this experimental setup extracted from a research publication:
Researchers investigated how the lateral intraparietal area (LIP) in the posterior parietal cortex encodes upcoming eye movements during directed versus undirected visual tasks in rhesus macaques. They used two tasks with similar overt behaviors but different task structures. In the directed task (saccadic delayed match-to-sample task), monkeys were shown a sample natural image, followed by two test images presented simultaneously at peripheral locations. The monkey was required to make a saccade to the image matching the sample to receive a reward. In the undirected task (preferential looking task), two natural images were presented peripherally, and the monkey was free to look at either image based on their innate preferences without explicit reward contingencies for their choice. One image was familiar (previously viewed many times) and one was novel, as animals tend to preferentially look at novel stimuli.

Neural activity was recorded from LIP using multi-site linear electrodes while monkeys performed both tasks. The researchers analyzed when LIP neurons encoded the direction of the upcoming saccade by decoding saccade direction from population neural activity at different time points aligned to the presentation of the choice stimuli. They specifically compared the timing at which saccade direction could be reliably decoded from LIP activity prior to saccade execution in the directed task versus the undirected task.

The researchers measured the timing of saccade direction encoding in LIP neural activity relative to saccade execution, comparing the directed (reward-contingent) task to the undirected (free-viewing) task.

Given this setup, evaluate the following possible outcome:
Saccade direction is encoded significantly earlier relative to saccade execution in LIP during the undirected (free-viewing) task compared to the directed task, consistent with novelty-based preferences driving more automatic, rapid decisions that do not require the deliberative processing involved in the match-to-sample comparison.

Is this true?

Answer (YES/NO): NO